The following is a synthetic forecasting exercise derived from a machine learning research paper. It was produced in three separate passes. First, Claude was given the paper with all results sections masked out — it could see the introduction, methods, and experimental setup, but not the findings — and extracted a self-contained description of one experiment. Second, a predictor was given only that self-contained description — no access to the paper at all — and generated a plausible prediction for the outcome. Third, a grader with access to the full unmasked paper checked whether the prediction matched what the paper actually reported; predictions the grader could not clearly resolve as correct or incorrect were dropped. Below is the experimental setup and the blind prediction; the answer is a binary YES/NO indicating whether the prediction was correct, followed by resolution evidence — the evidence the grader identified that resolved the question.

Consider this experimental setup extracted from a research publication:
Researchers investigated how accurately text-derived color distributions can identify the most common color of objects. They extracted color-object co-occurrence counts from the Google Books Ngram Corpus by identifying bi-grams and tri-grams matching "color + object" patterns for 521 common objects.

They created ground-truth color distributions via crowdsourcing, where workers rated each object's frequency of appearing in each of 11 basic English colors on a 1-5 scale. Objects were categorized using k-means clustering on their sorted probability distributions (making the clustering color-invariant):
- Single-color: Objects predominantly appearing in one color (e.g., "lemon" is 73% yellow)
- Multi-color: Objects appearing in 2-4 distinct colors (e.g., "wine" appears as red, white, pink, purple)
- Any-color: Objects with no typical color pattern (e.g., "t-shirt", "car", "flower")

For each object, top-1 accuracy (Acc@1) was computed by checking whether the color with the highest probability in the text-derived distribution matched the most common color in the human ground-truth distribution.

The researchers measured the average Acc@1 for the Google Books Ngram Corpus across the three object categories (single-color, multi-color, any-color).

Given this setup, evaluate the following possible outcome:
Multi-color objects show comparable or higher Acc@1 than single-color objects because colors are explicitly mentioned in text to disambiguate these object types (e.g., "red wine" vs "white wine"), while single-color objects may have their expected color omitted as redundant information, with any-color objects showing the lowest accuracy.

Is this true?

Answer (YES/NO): NO